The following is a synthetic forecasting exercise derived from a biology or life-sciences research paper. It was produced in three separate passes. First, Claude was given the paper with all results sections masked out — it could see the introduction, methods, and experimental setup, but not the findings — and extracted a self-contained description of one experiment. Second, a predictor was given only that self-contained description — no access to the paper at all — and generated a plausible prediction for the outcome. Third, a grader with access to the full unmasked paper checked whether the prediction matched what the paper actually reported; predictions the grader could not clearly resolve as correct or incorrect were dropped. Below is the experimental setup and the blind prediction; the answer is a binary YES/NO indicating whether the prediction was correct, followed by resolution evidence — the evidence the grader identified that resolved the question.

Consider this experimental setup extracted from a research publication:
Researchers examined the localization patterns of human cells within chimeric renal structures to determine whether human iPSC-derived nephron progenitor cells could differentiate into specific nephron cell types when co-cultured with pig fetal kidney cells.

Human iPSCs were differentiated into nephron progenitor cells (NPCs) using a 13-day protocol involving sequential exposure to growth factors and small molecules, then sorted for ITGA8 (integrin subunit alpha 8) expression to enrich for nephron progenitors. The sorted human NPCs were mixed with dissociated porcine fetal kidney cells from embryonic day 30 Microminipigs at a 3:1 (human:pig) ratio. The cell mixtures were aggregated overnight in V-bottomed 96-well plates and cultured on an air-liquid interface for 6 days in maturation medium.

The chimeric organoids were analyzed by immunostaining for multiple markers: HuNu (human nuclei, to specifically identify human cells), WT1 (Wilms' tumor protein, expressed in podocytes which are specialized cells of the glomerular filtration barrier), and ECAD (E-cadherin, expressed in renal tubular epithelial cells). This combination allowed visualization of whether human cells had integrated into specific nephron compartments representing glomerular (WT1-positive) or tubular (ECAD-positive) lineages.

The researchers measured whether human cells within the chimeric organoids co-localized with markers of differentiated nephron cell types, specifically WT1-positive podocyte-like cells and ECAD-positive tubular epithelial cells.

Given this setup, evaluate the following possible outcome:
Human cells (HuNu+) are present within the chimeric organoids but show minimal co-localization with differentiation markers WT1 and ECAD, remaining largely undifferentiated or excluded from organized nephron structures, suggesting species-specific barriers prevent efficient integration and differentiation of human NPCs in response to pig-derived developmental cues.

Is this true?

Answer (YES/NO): NO